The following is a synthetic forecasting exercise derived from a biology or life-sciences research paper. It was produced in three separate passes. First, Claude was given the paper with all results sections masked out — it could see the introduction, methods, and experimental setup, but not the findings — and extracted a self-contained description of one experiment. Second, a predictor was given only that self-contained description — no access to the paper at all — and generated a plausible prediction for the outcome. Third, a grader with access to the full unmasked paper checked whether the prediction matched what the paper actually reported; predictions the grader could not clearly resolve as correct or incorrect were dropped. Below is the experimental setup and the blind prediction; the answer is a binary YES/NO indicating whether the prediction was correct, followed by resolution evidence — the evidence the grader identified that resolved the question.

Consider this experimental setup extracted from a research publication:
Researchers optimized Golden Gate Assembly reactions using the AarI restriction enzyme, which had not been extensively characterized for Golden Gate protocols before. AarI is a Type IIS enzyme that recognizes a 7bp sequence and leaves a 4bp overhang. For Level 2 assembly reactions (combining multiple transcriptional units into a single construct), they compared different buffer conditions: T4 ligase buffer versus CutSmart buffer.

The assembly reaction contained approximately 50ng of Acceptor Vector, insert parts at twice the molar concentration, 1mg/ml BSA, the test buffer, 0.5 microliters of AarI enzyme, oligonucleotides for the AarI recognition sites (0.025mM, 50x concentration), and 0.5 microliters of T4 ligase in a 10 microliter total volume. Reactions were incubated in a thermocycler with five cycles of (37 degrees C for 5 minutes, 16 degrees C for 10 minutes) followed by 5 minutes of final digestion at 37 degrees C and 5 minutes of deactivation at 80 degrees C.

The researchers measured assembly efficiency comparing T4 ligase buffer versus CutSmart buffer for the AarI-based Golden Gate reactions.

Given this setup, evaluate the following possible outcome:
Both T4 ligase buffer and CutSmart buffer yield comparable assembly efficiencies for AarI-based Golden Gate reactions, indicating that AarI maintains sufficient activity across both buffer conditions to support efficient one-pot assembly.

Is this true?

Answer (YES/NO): NO